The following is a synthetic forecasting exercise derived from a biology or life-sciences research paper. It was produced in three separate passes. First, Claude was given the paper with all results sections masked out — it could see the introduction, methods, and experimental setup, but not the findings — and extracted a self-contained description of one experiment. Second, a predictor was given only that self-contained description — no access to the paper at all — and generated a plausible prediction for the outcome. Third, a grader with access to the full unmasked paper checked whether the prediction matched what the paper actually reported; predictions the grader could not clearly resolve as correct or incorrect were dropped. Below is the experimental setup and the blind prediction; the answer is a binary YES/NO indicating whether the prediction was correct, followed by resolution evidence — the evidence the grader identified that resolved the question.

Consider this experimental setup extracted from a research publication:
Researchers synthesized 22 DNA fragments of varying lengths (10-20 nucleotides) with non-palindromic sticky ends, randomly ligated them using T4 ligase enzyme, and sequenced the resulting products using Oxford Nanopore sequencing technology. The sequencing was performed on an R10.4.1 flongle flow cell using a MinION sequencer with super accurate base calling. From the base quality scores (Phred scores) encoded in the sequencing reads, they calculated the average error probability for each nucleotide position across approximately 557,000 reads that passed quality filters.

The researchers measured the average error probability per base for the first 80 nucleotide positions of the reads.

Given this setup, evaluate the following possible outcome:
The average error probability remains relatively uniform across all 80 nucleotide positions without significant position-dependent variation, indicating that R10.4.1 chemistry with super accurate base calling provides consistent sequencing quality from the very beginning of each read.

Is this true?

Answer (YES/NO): NO